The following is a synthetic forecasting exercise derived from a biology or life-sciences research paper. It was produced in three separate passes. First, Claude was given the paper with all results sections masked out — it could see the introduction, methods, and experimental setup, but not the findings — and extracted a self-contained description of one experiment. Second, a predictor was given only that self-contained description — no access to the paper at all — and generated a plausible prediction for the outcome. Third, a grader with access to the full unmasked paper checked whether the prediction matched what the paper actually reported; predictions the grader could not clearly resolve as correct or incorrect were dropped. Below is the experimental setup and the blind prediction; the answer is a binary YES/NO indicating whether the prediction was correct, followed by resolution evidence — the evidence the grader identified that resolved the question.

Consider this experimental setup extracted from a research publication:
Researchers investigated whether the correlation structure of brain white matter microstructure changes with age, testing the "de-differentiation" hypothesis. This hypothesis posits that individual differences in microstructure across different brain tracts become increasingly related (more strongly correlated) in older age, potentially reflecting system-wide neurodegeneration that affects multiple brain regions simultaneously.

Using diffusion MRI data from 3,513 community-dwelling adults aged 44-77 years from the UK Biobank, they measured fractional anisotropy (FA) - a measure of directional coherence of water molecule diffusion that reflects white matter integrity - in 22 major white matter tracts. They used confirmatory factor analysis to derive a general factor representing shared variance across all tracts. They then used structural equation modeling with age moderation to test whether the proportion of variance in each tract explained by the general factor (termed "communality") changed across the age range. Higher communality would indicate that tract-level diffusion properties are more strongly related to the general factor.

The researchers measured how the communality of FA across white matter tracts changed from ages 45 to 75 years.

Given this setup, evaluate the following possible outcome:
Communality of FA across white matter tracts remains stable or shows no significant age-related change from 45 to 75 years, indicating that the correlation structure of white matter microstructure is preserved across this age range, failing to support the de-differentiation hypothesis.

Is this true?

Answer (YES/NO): NO